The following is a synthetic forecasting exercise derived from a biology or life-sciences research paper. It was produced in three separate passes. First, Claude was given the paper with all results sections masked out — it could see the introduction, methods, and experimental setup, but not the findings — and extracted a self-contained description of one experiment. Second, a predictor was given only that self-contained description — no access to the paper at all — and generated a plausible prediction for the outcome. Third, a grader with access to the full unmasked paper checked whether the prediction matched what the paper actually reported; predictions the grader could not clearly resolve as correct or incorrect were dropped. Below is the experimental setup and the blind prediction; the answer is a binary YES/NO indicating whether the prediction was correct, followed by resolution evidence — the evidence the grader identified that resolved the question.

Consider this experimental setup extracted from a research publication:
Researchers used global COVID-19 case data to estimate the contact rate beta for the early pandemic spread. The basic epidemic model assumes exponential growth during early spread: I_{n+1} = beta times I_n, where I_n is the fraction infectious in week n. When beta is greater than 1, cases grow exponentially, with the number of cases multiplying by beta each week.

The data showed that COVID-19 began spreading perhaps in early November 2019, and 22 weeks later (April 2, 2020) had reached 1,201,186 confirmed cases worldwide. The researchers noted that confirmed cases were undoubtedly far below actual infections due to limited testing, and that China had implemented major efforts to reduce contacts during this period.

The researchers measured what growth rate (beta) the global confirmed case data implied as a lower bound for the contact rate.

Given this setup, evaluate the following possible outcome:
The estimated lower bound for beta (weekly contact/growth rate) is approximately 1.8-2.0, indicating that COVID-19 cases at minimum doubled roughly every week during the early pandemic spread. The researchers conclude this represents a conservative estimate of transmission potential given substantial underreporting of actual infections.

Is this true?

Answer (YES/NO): YES